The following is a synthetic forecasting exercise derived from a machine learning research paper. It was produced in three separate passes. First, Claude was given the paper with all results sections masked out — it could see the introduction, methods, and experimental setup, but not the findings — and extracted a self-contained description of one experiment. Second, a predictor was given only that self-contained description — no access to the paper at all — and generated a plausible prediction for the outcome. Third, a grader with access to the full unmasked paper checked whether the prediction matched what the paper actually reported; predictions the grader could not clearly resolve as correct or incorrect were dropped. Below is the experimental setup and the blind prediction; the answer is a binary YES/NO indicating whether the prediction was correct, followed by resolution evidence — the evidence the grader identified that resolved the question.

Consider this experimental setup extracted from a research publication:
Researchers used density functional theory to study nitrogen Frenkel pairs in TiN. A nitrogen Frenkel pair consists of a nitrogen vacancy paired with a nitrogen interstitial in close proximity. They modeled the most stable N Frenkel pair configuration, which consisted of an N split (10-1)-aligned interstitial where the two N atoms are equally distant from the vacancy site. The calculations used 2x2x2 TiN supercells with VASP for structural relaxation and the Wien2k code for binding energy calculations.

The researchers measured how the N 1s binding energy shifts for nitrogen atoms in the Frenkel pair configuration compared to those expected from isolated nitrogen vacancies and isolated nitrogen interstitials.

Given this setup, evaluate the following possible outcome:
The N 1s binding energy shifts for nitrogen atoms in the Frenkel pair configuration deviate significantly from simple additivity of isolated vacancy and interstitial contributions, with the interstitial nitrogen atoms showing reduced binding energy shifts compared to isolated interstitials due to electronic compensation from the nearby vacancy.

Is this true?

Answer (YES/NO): NO